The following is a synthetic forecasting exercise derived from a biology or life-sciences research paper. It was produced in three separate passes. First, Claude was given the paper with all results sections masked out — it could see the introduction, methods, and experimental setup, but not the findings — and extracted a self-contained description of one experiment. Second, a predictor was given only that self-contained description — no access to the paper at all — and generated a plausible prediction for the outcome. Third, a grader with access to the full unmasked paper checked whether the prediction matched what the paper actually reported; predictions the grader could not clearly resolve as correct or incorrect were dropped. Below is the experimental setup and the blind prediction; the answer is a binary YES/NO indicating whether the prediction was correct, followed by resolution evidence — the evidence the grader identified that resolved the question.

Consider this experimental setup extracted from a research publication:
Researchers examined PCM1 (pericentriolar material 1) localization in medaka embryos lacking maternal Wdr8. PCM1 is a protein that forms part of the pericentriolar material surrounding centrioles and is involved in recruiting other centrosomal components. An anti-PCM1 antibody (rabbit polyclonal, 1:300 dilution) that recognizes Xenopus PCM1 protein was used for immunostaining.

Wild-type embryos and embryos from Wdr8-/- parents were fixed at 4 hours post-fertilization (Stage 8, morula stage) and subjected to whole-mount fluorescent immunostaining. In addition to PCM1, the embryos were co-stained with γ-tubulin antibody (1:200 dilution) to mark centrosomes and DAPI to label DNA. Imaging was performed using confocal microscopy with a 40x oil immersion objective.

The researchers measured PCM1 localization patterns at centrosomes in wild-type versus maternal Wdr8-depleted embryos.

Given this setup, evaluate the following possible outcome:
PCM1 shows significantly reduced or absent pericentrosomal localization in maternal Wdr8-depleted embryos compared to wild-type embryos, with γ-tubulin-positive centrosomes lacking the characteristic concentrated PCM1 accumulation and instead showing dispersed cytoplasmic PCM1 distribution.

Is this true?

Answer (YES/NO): NO